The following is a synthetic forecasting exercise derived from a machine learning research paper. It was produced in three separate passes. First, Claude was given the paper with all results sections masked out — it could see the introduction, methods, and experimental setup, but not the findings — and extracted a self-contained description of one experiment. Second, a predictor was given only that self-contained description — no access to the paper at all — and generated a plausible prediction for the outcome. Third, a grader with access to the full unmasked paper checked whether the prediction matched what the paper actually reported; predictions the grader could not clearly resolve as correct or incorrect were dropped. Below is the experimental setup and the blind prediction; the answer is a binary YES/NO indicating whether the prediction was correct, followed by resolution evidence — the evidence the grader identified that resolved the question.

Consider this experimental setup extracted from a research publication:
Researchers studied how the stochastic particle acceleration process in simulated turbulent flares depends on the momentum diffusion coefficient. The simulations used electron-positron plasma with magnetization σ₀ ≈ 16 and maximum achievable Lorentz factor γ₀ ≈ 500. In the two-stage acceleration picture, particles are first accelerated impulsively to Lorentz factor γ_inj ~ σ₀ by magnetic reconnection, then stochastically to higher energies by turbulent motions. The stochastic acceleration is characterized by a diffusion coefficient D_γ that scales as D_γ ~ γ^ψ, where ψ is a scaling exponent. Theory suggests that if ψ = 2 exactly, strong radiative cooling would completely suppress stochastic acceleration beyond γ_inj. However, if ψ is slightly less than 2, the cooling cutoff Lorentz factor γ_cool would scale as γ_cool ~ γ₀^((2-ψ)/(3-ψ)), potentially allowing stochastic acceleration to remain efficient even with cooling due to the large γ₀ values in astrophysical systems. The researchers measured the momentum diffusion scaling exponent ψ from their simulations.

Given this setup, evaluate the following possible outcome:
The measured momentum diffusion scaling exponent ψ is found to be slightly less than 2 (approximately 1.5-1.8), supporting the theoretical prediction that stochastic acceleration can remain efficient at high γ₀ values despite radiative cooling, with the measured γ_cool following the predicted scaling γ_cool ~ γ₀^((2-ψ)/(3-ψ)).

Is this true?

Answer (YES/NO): YES